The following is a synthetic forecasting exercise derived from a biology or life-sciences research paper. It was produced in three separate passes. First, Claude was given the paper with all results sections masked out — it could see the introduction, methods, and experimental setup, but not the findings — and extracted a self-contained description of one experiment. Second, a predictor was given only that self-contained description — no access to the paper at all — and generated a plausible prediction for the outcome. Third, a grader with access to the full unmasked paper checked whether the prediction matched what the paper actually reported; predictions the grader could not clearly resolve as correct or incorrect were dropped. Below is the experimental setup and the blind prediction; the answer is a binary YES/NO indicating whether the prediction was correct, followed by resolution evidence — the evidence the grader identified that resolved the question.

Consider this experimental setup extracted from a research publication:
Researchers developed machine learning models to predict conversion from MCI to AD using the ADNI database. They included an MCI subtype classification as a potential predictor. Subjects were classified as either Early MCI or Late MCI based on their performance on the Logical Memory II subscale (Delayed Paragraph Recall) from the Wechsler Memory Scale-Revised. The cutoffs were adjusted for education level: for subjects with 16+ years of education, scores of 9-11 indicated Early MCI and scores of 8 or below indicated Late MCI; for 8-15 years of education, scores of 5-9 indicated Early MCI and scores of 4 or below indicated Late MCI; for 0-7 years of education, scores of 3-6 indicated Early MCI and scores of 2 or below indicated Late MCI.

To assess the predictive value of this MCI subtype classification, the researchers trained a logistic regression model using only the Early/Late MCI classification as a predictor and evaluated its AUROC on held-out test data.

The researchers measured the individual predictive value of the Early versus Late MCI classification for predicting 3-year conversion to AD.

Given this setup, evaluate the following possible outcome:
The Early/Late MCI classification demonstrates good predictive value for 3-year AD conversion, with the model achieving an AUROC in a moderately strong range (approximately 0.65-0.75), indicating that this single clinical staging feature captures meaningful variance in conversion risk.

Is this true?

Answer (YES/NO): YES